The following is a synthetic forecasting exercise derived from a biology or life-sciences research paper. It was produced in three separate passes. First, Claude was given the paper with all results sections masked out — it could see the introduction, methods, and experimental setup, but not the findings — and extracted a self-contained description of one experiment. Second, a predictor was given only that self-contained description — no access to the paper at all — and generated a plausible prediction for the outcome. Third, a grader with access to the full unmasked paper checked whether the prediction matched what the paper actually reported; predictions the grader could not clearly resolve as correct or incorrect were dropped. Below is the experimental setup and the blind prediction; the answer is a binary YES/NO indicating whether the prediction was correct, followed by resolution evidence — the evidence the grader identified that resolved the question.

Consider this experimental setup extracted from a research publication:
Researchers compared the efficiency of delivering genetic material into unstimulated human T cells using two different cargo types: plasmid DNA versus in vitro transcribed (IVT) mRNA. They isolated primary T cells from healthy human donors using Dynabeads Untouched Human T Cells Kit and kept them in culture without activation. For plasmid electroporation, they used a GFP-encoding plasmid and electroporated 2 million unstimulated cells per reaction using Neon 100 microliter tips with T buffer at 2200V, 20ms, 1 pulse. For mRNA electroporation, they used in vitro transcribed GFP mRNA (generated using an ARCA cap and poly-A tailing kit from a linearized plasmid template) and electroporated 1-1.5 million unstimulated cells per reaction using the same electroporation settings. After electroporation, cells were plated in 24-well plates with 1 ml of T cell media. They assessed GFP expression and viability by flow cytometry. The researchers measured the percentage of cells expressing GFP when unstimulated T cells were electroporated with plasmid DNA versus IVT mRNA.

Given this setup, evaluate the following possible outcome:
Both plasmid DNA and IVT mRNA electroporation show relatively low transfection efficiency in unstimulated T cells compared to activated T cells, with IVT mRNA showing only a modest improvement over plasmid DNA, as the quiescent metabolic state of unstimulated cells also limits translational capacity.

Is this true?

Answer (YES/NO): NO